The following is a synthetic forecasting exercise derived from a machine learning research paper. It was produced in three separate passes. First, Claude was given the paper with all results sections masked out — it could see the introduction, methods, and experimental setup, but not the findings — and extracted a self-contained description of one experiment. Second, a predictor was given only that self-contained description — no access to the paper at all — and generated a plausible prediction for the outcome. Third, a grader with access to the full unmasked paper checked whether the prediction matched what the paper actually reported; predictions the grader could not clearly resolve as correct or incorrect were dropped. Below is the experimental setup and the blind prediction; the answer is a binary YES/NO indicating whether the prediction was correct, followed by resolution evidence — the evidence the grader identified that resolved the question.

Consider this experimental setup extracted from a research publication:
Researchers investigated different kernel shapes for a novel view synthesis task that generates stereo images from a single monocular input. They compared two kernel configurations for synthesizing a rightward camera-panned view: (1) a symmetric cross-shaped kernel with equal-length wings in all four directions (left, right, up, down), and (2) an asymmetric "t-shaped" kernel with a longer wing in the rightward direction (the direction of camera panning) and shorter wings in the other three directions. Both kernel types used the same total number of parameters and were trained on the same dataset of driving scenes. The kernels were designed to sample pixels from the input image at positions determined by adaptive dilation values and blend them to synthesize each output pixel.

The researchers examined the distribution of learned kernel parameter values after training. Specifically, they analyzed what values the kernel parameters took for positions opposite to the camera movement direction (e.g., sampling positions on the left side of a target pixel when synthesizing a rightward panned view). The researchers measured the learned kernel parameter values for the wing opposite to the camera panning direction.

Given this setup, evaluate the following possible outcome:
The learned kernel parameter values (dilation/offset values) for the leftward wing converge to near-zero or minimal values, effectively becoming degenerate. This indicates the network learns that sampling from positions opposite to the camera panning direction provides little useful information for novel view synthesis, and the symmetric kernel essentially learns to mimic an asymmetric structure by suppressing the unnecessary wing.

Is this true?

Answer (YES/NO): YES